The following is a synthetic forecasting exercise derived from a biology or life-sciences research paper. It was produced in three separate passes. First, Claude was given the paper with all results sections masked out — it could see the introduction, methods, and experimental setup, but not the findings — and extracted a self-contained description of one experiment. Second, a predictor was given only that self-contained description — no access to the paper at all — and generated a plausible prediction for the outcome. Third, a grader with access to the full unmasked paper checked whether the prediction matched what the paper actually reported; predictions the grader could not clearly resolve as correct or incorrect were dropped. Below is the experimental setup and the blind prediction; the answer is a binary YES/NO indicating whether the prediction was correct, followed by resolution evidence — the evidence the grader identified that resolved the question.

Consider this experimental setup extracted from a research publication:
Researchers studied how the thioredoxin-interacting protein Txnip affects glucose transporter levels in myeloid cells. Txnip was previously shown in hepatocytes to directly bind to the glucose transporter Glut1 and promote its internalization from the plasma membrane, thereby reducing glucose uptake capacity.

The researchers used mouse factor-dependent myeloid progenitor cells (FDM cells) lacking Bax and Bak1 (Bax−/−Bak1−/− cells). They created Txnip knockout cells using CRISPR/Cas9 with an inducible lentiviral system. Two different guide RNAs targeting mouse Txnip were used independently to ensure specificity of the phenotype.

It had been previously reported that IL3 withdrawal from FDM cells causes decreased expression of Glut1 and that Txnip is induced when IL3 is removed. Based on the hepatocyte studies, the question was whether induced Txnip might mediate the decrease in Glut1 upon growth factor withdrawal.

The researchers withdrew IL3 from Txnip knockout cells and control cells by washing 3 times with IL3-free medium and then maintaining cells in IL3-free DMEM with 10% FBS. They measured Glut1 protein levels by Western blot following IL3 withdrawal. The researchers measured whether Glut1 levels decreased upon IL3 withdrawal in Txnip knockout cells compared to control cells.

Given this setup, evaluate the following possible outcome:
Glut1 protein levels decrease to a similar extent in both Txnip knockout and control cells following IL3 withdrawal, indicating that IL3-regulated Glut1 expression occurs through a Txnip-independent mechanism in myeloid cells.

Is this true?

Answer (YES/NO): YES